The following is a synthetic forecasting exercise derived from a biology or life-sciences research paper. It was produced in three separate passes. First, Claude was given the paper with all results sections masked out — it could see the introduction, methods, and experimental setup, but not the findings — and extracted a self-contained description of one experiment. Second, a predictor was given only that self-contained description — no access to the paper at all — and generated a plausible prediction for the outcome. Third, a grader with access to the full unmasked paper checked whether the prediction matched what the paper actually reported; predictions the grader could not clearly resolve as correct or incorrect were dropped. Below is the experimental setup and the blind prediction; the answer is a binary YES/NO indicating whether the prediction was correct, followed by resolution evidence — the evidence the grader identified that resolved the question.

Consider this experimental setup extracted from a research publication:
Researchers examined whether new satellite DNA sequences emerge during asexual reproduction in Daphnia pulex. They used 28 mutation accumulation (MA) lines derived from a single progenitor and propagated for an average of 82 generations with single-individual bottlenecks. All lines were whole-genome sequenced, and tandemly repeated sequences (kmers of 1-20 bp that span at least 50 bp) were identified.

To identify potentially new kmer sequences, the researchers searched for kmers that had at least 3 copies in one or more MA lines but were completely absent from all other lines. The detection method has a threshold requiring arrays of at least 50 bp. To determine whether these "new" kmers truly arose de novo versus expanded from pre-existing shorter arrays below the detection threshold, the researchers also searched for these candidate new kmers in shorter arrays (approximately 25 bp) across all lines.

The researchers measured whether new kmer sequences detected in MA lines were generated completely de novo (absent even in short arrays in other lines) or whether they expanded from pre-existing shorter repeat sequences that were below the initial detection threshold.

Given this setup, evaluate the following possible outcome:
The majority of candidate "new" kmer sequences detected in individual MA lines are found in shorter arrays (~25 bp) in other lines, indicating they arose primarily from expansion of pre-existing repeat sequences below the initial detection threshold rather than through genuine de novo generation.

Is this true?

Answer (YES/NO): NO